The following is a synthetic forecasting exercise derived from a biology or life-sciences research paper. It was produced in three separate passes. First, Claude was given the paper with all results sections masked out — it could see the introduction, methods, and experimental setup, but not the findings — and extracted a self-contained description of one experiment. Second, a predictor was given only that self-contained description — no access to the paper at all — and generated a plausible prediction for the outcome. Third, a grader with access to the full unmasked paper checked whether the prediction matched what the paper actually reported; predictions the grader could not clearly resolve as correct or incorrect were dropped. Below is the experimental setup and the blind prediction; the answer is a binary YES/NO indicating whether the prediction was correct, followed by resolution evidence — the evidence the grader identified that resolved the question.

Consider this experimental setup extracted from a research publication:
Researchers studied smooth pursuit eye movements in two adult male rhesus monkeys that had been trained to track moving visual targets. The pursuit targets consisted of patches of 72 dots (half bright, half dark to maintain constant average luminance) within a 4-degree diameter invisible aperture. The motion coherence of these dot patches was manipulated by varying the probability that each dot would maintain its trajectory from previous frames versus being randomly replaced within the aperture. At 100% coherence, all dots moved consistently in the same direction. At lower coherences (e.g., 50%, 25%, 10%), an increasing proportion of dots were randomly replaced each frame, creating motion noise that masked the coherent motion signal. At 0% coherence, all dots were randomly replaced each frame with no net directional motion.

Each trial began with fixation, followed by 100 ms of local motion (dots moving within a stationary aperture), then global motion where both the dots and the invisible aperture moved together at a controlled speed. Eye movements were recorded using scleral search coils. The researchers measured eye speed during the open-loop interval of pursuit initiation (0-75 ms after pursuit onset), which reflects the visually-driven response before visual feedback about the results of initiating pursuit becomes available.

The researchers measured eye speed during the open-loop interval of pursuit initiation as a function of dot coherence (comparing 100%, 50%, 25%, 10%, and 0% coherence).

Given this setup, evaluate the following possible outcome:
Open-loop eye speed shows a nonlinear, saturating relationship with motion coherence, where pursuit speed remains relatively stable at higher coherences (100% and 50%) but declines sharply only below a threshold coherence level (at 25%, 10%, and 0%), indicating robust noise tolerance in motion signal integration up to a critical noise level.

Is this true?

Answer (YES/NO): NO